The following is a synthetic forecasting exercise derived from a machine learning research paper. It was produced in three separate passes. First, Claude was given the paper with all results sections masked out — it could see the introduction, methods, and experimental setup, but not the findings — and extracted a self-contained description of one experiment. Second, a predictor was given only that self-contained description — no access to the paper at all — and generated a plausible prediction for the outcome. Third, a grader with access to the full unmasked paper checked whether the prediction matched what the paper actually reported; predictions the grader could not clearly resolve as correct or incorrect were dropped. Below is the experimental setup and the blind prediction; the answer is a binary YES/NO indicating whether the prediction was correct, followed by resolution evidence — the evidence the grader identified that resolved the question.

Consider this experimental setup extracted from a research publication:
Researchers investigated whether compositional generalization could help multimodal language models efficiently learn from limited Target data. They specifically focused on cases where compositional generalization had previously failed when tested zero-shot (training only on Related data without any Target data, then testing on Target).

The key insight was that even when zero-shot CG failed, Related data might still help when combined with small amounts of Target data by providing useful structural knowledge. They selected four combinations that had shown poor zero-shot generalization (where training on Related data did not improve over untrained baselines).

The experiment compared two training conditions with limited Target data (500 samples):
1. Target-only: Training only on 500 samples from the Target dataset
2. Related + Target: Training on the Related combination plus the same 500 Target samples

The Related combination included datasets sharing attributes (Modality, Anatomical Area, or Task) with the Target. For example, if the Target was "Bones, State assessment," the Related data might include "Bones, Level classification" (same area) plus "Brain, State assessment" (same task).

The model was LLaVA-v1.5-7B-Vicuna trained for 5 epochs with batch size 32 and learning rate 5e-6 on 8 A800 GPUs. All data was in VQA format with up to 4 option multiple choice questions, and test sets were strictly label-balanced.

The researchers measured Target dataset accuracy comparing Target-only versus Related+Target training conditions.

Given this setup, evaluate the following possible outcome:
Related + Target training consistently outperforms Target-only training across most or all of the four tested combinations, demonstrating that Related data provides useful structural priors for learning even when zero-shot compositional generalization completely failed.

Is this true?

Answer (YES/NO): YES